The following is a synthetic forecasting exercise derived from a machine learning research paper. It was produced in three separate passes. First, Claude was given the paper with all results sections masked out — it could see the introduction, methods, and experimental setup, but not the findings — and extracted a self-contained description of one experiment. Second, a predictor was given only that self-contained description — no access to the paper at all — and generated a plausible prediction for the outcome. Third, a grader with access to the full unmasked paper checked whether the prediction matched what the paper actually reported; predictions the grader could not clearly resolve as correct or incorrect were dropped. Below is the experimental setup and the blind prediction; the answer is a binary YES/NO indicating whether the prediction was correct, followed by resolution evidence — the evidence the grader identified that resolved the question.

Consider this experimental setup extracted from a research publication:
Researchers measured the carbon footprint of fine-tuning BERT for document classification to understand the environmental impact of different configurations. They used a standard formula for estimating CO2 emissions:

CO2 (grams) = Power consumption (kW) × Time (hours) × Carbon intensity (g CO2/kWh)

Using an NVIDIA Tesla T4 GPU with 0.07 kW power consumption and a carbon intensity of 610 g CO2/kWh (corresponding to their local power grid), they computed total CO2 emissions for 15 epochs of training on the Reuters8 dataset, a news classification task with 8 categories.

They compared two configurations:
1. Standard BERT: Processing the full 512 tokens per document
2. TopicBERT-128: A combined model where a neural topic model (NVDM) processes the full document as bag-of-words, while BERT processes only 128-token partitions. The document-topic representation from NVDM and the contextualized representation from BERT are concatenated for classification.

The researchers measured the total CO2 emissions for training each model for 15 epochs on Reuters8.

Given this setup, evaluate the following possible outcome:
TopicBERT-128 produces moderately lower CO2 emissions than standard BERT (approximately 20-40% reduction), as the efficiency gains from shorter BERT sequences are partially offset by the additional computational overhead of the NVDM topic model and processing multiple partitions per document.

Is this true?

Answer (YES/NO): NO